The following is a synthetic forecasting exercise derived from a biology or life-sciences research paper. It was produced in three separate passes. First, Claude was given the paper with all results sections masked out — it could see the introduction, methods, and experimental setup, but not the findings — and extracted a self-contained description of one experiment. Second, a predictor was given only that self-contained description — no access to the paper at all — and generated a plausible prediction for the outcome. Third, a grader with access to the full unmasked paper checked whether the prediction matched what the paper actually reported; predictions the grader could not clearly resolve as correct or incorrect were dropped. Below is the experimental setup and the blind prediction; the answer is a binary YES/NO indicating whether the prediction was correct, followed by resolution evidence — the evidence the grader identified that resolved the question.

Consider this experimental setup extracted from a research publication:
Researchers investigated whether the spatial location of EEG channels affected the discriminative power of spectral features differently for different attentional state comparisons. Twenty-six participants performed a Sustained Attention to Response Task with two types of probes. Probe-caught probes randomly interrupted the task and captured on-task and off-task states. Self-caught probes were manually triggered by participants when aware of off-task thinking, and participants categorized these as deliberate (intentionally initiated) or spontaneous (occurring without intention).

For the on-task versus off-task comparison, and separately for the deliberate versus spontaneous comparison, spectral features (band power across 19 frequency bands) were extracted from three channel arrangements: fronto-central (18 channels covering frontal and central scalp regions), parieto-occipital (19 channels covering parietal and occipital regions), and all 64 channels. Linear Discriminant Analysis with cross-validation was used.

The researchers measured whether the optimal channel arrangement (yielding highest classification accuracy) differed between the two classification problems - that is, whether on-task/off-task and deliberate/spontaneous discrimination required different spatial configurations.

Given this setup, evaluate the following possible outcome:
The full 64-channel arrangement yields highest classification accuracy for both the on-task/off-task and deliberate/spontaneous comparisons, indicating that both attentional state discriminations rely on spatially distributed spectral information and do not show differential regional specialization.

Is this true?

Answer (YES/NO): NO